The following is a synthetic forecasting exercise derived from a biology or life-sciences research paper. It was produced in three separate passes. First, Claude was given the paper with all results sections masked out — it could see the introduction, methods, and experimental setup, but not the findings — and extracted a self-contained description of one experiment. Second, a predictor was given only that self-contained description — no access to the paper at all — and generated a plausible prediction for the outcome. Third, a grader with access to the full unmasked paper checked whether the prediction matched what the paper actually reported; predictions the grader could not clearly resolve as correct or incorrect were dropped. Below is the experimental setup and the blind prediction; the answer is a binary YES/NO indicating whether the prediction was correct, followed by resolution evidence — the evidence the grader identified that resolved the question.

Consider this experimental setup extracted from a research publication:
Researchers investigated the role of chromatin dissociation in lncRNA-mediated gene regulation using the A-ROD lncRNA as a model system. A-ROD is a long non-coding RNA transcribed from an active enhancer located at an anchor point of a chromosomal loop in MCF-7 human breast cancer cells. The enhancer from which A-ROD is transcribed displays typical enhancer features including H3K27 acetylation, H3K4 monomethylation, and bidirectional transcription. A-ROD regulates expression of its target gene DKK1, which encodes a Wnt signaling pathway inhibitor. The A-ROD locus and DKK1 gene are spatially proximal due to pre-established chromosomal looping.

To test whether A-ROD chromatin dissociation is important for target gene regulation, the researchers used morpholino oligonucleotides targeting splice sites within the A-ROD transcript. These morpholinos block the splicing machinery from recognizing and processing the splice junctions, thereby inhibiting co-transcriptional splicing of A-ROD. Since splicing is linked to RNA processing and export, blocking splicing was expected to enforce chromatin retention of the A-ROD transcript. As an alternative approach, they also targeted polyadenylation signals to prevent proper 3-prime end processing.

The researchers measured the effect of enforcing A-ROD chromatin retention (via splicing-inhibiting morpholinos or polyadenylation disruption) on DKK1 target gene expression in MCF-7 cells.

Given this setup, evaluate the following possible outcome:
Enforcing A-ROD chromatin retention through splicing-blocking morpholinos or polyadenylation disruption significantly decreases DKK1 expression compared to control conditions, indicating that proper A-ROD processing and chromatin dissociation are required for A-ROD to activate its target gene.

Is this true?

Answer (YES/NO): YES